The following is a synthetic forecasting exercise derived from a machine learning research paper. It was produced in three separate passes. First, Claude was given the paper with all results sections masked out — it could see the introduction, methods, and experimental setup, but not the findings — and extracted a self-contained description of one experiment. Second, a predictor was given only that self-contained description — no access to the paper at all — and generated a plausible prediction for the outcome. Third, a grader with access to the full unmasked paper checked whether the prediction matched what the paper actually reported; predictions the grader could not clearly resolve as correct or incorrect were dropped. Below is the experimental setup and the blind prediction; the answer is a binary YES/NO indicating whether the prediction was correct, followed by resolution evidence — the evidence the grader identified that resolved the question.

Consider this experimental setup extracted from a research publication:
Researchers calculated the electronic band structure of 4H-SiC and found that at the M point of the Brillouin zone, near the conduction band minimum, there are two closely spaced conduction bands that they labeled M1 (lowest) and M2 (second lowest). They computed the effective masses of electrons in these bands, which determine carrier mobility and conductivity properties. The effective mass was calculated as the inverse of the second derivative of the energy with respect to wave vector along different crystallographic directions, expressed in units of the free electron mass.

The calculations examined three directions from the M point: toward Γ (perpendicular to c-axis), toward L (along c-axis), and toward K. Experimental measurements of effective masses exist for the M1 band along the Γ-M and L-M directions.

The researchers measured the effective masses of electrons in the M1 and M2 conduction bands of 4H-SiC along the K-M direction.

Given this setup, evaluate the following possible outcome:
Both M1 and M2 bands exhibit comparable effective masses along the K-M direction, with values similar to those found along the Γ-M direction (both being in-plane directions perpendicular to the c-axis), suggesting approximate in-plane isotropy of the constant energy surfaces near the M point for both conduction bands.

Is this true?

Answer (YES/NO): NO